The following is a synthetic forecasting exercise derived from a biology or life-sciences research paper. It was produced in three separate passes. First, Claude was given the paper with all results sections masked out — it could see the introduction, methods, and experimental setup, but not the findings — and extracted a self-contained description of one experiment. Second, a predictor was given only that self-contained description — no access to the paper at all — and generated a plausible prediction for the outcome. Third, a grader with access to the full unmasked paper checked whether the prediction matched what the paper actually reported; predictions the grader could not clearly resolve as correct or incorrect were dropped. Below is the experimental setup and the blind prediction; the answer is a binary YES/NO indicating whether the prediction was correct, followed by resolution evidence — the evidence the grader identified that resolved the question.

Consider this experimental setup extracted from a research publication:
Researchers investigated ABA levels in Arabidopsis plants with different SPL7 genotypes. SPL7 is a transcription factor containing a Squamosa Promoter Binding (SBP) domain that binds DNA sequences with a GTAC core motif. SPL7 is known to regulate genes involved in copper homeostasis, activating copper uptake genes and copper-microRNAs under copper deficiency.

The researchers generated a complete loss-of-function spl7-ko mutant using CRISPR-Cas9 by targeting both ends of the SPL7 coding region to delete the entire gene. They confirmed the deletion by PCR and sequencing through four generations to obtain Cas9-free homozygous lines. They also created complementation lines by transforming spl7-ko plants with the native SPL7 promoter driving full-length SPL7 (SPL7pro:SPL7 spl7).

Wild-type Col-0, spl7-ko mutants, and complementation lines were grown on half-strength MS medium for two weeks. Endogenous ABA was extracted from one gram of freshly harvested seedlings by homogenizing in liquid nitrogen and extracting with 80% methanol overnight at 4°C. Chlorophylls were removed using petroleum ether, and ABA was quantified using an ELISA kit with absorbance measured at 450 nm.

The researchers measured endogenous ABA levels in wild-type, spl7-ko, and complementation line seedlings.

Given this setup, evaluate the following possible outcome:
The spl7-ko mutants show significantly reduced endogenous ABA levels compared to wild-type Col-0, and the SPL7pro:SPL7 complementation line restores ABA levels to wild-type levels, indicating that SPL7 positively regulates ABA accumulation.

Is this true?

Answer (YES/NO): NO